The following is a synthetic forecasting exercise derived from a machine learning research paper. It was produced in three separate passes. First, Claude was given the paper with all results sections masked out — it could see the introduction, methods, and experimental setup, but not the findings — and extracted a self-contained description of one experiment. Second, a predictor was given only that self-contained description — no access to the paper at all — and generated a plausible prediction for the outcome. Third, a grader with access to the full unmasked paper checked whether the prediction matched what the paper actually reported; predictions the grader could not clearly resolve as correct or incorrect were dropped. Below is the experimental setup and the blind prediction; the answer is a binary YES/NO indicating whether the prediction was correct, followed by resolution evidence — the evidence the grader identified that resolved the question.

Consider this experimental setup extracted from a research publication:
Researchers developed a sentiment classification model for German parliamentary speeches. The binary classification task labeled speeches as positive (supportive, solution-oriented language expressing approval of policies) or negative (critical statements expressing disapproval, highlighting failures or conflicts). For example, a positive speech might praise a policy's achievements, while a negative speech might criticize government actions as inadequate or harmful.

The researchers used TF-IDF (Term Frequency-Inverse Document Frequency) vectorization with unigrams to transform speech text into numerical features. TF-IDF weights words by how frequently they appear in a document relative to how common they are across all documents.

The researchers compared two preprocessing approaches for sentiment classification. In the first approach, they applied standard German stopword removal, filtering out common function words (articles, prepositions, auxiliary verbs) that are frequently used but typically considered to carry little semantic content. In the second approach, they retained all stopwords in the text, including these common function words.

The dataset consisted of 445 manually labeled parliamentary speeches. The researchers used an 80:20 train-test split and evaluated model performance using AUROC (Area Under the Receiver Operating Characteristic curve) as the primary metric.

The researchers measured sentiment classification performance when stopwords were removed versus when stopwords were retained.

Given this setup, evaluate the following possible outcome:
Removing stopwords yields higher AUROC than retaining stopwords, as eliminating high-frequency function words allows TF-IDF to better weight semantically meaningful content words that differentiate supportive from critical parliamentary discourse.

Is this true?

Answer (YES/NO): NO